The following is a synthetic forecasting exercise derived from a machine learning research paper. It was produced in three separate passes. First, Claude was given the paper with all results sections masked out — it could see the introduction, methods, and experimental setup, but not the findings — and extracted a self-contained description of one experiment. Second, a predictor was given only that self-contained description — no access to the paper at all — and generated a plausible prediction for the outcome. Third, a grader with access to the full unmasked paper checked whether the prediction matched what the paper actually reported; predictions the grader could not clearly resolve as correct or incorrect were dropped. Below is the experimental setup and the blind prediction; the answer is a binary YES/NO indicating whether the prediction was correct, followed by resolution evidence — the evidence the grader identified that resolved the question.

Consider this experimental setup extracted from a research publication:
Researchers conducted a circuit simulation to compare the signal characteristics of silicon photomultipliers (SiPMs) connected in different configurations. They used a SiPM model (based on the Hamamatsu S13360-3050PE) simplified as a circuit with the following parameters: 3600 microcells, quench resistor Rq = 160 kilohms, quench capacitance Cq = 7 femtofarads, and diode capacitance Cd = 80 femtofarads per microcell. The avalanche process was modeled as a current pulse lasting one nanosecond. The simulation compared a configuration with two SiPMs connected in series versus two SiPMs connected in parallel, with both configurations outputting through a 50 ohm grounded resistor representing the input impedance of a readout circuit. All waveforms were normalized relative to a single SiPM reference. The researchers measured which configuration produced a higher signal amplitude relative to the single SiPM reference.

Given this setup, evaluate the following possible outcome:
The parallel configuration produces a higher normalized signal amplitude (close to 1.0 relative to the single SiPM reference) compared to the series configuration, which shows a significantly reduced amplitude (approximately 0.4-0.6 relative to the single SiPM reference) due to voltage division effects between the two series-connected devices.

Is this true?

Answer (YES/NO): NO